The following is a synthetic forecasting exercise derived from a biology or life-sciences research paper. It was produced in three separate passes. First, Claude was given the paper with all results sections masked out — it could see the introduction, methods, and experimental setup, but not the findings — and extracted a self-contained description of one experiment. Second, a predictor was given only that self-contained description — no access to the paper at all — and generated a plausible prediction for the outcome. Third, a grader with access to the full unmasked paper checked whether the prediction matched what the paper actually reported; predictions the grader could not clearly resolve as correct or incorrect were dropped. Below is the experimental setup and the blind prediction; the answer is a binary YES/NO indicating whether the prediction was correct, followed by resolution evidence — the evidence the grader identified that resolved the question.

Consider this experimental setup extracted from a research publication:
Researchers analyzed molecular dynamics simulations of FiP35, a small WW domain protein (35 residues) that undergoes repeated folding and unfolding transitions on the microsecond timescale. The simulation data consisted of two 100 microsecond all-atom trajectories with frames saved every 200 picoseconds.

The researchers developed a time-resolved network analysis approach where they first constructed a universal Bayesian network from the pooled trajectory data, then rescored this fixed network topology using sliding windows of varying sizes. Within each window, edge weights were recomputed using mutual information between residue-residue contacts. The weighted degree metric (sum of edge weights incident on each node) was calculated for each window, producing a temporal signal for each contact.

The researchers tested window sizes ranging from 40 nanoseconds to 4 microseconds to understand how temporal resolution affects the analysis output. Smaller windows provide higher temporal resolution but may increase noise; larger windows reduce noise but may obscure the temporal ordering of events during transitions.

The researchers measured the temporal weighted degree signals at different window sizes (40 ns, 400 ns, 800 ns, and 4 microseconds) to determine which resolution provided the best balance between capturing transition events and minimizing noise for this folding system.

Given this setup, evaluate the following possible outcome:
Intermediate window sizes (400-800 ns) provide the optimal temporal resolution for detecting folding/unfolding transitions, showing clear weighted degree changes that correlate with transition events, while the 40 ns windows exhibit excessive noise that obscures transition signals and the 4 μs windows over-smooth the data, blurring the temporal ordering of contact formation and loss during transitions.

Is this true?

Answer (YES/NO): YES